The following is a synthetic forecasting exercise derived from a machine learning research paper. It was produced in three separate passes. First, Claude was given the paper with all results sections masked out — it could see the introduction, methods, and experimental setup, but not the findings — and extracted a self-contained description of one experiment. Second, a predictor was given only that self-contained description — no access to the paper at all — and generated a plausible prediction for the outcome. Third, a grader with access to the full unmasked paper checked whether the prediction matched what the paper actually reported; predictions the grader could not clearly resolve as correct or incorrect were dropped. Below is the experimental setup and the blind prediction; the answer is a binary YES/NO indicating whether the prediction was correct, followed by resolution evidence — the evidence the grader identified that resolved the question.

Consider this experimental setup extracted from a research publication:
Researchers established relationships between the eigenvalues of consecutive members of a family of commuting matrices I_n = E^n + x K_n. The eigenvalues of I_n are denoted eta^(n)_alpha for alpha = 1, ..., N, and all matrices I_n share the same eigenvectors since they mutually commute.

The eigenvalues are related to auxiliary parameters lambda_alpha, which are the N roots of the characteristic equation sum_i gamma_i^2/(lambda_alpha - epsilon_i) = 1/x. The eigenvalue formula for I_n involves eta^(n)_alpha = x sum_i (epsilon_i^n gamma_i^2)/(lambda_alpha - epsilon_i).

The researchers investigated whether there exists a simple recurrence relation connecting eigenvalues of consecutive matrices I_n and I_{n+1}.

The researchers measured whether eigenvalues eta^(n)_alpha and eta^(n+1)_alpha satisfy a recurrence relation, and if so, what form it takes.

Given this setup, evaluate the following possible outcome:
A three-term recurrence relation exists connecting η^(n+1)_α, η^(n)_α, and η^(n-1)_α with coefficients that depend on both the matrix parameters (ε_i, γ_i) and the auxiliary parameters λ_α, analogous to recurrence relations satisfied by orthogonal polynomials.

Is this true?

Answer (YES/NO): NO